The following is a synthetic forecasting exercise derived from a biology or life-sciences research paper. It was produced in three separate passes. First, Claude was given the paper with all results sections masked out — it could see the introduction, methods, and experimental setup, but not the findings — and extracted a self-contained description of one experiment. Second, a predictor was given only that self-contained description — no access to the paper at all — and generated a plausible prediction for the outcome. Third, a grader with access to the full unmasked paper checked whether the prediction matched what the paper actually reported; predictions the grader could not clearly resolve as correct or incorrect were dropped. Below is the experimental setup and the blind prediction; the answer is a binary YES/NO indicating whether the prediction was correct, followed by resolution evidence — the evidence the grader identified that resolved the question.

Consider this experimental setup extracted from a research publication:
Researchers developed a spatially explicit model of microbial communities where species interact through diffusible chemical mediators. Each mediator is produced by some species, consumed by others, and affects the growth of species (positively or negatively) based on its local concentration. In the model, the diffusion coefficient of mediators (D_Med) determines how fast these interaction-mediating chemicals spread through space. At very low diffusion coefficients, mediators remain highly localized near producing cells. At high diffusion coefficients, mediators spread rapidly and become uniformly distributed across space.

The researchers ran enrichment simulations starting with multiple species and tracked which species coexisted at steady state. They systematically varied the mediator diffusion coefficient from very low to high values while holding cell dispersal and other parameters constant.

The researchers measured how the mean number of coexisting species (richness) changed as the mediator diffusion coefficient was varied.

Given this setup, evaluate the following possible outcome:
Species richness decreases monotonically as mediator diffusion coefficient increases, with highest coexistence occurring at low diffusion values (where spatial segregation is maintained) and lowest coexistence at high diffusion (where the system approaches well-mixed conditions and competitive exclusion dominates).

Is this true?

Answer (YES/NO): NO